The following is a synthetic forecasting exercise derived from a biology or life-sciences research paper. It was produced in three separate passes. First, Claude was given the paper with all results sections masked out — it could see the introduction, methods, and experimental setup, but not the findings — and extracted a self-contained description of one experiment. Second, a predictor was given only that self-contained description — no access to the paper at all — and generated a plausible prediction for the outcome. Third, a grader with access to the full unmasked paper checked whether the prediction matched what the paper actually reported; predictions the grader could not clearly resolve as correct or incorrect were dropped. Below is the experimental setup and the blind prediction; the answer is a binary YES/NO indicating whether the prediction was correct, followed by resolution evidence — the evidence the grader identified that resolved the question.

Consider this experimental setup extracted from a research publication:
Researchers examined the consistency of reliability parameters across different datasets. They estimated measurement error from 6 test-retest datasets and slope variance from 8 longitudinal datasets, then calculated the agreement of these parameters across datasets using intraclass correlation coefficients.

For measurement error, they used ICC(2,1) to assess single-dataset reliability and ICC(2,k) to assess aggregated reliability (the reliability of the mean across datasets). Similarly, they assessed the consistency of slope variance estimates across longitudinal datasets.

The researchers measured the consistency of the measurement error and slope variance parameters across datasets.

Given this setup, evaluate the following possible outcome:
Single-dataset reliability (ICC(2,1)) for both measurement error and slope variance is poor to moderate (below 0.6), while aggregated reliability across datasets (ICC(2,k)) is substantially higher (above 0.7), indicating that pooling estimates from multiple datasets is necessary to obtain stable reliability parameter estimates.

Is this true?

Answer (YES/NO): NO